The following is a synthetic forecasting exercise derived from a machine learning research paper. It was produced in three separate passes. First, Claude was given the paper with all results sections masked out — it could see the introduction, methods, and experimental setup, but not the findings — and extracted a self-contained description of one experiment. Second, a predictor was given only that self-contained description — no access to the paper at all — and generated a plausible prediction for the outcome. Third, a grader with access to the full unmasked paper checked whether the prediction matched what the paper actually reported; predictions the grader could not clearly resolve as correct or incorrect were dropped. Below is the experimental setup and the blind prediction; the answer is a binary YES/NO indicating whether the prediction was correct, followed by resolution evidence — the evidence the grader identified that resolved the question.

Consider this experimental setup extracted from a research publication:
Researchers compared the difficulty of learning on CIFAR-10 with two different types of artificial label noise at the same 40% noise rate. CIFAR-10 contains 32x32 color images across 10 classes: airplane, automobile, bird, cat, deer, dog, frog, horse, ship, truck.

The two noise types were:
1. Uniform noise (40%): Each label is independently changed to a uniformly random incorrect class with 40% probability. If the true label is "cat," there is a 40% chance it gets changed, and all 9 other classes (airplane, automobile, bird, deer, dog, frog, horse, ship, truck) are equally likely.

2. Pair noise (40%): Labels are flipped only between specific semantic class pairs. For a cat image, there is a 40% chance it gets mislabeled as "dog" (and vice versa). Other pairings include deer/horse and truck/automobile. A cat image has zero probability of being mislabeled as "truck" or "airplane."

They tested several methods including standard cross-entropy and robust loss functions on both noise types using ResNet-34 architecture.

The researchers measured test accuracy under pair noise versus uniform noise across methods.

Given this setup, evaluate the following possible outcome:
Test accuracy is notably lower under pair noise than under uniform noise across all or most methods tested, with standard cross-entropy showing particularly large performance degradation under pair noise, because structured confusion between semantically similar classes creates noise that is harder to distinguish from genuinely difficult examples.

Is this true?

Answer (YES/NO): NO